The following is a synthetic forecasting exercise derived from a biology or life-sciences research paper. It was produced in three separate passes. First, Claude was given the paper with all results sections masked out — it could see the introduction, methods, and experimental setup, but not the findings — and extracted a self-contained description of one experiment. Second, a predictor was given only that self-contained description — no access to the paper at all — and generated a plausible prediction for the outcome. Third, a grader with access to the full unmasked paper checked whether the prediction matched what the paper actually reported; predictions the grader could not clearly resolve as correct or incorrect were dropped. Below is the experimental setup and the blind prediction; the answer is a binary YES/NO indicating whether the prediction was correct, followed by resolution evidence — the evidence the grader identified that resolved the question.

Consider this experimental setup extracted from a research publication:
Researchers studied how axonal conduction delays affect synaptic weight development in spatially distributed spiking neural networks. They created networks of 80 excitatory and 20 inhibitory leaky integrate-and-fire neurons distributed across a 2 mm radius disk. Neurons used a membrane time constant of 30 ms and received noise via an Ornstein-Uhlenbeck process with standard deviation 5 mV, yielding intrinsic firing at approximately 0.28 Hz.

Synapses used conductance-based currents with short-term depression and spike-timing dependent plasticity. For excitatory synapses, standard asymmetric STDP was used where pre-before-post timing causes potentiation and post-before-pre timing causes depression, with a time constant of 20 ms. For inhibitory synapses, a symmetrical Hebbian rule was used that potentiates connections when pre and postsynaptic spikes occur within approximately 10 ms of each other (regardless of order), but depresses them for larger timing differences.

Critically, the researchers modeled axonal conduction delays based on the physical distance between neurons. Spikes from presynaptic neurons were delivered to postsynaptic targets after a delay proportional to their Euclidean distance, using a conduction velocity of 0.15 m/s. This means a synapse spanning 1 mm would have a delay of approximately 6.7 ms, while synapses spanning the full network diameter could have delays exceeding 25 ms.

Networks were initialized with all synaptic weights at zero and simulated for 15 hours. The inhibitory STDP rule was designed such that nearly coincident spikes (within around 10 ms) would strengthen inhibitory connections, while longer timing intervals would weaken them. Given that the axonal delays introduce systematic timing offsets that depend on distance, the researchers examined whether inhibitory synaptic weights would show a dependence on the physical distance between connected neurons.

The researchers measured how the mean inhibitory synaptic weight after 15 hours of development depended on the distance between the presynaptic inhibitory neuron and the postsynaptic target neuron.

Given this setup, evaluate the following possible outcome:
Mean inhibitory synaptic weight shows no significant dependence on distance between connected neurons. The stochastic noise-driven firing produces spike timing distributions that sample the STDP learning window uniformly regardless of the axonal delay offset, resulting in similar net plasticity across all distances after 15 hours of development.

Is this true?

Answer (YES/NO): NO